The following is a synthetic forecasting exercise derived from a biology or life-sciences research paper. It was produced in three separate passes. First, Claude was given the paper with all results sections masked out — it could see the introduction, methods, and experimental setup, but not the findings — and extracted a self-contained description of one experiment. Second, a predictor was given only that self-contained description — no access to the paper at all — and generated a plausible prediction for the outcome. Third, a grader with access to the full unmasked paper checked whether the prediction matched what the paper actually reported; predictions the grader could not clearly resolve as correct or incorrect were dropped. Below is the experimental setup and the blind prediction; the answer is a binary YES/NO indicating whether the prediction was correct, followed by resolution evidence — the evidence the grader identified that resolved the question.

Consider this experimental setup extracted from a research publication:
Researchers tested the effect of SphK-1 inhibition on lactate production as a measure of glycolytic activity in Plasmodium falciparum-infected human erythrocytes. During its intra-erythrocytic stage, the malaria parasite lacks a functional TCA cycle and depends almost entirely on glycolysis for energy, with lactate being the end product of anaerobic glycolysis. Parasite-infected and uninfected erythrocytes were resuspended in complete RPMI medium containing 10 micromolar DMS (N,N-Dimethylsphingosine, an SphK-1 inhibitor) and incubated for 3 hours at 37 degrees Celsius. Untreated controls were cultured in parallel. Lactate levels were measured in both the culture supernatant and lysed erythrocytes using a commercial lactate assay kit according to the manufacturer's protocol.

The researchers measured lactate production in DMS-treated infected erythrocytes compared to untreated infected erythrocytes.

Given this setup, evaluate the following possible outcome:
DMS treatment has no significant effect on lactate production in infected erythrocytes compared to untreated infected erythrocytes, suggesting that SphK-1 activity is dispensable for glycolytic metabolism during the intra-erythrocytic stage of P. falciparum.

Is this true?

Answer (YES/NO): NO